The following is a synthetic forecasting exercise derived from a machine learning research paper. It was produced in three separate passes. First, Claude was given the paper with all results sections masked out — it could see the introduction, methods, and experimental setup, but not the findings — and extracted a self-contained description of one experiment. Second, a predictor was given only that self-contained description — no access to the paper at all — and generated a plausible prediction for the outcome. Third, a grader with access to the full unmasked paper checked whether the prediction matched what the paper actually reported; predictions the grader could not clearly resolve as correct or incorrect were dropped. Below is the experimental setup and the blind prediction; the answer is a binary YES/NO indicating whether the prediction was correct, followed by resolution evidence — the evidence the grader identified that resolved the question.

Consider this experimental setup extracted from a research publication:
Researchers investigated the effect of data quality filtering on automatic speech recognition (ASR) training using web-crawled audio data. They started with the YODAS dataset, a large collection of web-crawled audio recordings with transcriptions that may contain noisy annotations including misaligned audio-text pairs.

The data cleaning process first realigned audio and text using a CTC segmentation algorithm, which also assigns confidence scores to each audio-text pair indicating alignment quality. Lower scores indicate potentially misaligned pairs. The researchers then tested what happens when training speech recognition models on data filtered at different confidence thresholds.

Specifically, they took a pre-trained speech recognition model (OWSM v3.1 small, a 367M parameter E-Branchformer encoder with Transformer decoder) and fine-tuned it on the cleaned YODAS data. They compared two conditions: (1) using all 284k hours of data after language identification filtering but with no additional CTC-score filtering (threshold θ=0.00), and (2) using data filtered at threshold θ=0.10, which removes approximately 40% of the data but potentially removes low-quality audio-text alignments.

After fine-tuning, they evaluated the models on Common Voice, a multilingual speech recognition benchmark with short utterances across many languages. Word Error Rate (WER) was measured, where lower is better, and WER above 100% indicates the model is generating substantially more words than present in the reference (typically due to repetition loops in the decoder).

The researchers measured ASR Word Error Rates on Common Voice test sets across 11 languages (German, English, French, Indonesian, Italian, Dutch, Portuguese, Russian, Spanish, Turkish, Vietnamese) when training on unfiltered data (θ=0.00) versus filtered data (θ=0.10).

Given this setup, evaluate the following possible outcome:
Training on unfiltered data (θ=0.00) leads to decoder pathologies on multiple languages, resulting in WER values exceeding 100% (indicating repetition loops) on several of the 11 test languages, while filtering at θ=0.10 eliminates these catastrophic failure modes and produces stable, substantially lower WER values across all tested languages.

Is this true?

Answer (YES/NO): YES